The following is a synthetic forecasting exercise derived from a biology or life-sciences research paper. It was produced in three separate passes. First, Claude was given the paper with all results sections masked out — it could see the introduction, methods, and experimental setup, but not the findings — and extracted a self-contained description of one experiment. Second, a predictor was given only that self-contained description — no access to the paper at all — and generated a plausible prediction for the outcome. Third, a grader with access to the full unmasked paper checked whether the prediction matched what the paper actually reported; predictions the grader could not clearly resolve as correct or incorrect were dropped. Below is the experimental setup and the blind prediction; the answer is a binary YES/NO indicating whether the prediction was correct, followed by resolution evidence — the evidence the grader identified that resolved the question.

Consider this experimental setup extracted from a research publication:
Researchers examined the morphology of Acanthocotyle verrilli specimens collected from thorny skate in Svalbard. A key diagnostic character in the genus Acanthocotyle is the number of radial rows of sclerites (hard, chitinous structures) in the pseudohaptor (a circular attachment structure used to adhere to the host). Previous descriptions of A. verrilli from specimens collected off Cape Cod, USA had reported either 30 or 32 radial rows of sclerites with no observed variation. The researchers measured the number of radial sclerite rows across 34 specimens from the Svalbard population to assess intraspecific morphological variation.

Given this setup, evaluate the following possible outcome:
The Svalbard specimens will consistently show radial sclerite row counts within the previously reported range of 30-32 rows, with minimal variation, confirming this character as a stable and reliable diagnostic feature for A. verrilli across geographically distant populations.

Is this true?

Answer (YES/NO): NO